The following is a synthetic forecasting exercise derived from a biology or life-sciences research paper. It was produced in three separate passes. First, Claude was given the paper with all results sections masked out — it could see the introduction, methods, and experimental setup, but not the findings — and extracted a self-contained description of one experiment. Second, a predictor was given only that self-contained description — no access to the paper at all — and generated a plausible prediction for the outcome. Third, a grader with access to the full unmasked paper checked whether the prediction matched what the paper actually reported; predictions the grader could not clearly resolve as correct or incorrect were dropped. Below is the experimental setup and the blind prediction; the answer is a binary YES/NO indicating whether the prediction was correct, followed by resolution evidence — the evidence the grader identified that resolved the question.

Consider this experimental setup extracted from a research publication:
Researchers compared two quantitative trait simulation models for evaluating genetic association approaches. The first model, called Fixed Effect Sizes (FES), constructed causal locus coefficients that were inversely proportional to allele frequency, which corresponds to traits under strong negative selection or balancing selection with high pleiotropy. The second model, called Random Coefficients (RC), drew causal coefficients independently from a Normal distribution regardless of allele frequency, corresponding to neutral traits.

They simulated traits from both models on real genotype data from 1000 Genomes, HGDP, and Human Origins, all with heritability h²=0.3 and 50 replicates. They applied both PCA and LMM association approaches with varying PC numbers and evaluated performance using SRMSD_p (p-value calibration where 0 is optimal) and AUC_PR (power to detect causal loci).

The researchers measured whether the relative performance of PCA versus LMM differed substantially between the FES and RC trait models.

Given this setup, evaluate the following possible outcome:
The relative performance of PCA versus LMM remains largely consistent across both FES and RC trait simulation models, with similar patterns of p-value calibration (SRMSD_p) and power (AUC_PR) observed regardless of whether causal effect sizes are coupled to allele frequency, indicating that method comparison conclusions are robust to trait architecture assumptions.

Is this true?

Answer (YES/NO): NO